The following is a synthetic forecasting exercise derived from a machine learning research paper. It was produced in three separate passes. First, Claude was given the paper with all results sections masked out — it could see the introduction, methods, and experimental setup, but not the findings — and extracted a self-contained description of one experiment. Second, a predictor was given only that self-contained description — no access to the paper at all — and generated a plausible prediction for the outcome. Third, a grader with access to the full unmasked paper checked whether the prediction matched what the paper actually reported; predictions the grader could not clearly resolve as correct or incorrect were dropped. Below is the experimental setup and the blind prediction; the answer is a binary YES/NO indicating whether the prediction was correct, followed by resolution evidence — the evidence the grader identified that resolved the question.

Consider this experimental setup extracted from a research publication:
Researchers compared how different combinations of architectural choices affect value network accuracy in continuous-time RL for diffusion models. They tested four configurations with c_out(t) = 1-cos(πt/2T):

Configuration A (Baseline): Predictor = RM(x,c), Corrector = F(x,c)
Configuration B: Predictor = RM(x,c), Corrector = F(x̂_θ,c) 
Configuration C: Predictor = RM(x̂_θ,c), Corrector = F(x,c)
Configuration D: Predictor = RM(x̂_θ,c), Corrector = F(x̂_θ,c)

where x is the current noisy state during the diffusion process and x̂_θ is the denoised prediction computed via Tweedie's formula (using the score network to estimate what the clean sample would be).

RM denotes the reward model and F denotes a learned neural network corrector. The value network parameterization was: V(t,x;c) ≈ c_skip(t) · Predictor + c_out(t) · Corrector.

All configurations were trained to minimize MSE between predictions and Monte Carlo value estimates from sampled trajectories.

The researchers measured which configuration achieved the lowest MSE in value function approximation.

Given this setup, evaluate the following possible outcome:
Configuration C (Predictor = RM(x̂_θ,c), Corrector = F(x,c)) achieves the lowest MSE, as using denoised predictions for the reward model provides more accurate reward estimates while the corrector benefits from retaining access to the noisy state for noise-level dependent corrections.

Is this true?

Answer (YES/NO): NO